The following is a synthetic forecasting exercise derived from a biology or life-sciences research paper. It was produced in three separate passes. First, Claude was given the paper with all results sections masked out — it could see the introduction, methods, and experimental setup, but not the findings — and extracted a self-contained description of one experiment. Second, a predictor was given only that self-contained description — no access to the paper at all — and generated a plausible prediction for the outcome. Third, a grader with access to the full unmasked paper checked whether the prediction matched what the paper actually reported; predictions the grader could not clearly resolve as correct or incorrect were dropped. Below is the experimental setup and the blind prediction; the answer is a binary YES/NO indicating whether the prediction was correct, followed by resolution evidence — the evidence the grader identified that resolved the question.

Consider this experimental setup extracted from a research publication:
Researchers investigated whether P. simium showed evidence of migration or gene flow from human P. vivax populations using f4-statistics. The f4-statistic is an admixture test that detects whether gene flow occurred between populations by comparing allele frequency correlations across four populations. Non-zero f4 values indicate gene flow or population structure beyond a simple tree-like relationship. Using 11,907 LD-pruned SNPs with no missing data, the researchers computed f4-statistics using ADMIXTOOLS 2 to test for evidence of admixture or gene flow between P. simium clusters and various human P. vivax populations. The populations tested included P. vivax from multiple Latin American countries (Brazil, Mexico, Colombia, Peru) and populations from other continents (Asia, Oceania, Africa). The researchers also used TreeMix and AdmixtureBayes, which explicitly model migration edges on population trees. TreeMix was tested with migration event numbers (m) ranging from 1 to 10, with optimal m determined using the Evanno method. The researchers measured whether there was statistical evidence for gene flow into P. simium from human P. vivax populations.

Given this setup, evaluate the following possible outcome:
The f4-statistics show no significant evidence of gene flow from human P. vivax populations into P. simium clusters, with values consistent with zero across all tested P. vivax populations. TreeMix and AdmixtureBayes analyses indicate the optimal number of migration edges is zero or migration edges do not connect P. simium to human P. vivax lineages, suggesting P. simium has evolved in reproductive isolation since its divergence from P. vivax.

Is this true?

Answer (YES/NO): NO